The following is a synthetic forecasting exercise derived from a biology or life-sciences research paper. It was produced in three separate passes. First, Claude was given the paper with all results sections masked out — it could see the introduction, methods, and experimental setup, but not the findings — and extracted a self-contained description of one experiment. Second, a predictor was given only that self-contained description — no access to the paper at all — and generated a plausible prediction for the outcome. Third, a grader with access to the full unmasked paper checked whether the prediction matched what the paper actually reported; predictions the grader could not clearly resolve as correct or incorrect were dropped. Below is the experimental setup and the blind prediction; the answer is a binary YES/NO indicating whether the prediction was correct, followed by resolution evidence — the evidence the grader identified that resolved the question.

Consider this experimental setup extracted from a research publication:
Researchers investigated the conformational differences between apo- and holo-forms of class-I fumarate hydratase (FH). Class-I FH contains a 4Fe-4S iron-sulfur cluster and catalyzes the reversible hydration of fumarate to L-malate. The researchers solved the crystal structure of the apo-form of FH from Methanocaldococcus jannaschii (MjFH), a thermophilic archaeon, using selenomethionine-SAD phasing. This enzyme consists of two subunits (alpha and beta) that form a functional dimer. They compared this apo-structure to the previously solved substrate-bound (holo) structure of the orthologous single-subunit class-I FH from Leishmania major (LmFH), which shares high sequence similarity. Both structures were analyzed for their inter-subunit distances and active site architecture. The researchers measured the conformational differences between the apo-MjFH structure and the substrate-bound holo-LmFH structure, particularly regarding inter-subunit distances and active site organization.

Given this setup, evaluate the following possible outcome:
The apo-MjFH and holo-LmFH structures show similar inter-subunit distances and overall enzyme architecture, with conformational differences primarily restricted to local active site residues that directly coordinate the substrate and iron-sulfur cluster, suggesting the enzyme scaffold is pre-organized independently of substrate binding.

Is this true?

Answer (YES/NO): NO